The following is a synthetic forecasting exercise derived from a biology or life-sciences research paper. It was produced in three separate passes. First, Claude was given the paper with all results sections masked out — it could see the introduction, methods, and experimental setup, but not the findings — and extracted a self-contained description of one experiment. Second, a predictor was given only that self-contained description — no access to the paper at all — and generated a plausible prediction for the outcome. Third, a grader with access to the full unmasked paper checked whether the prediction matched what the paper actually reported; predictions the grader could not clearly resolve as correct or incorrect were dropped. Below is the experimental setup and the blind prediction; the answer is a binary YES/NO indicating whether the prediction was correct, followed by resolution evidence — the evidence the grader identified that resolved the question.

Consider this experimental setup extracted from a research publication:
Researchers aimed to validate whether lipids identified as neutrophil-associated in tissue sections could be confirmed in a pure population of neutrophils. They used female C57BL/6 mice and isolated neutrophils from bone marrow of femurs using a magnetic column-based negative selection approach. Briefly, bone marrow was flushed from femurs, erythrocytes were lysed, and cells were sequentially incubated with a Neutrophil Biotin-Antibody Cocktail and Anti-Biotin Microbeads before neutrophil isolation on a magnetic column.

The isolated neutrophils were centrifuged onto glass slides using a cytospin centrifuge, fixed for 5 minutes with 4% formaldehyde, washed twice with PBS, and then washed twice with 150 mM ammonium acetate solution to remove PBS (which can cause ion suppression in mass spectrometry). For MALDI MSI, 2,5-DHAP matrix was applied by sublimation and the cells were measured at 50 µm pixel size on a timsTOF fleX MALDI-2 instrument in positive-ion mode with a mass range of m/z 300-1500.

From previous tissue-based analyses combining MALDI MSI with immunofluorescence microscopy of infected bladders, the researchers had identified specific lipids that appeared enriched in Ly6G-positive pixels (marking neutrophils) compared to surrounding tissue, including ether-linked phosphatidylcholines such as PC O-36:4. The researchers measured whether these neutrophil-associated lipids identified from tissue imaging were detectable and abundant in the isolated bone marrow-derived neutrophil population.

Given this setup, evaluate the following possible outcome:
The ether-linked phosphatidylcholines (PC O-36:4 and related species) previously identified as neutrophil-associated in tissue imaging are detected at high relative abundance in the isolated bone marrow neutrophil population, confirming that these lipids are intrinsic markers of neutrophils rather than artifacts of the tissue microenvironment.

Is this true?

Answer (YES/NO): YES